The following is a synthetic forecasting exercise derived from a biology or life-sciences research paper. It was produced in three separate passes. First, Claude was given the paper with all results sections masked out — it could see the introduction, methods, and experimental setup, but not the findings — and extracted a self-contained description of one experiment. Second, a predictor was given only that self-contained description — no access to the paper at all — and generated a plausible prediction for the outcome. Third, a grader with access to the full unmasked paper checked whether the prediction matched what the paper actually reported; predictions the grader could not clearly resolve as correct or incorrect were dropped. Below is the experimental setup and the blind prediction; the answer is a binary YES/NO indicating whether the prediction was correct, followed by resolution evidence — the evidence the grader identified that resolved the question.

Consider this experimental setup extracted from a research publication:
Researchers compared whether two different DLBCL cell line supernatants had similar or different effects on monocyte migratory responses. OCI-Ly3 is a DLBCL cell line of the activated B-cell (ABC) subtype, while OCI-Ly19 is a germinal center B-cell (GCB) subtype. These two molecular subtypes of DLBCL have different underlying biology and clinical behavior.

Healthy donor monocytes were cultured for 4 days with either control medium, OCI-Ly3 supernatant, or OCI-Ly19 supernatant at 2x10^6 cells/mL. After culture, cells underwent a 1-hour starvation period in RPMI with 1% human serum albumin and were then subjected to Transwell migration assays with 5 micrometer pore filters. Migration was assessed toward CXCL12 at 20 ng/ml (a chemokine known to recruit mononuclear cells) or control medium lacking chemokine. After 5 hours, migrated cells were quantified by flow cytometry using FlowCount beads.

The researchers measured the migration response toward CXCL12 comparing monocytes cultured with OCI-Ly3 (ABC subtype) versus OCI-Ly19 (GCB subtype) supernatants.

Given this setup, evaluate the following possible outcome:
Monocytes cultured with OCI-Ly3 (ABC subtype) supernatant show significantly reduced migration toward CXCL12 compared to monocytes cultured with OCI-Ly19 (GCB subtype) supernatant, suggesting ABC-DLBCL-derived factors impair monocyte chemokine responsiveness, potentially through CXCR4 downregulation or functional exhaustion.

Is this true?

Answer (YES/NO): NO